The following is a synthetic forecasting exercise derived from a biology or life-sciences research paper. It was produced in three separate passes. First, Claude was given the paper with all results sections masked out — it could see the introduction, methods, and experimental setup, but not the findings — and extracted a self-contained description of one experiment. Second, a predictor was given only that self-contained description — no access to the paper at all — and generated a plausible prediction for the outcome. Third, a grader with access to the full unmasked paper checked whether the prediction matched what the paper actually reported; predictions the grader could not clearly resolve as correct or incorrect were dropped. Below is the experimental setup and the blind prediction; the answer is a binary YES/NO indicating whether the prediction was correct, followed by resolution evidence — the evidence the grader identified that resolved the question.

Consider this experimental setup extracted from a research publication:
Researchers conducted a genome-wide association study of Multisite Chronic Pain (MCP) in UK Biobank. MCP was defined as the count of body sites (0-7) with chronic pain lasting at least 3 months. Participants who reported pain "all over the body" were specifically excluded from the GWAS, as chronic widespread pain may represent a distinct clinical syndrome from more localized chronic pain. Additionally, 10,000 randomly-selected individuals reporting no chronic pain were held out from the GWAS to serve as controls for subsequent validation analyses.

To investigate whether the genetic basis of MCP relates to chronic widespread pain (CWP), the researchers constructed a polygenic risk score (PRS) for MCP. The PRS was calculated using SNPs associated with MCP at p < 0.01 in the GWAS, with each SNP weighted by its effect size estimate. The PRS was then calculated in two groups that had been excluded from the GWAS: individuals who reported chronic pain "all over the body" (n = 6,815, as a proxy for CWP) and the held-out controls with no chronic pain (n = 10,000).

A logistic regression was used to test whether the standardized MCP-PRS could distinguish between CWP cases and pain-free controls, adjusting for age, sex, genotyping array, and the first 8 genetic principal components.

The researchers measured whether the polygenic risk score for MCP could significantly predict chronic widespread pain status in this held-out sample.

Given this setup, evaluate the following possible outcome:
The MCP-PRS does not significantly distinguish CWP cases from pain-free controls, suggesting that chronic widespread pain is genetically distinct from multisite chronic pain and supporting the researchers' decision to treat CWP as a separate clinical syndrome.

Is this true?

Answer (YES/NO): NO